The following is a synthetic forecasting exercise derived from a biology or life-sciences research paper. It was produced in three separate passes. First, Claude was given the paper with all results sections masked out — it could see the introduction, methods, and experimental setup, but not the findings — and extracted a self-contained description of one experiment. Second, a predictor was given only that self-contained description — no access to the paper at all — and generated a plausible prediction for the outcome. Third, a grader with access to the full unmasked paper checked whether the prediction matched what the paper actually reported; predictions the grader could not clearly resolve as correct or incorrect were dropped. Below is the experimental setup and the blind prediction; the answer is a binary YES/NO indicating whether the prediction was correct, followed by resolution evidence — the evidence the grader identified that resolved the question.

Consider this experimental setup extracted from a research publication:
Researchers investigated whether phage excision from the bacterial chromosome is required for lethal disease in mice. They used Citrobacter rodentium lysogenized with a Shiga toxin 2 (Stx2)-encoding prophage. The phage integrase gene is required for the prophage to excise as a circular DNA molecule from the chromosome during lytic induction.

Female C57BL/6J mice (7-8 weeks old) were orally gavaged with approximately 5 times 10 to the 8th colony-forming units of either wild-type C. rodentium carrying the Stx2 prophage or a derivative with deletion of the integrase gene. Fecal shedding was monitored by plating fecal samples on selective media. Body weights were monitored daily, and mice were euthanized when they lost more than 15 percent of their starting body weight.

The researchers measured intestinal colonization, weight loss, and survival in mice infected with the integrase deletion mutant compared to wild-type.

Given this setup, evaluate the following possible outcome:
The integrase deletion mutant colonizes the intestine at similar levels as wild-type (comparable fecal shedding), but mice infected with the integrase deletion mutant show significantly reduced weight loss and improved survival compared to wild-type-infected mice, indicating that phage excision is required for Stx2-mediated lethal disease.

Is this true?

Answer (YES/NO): NO